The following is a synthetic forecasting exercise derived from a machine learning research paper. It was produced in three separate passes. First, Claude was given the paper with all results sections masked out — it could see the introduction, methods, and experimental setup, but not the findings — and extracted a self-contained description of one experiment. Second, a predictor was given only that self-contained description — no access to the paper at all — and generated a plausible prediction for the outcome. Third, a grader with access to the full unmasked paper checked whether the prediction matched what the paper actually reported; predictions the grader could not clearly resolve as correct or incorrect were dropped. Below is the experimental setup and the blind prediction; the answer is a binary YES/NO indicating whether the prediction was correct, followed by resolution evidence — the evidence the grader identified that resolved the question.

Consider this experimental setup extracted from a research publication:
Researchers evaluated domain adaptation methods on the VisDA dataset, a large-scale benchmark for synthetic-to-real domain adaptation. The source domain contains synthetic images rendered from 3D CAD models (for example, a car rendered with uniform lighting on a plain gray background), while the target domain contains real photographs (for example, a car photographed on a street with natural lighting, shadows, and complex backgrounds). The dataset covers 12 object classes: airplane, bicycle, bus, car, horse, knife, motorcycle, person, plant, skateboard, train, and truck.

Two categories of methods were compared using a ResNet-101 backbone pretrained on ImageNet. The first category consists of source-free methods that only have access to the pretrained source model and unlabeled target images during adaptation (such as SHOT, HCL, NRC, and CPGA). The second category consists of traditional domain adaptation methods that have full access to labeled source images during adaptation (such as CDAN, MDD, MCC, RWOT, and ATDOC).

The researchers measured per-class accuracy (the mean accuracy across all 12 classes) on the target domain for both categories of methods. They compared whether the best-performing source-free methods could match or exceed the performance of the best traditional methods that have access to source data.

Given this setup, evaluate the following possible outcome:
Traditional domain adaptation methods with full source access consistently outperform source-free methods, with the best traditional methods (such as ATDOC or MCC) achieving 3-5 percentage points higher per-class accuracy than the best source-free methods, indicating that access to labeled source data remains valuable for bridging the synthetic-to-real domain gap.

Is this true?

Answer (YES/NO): NO